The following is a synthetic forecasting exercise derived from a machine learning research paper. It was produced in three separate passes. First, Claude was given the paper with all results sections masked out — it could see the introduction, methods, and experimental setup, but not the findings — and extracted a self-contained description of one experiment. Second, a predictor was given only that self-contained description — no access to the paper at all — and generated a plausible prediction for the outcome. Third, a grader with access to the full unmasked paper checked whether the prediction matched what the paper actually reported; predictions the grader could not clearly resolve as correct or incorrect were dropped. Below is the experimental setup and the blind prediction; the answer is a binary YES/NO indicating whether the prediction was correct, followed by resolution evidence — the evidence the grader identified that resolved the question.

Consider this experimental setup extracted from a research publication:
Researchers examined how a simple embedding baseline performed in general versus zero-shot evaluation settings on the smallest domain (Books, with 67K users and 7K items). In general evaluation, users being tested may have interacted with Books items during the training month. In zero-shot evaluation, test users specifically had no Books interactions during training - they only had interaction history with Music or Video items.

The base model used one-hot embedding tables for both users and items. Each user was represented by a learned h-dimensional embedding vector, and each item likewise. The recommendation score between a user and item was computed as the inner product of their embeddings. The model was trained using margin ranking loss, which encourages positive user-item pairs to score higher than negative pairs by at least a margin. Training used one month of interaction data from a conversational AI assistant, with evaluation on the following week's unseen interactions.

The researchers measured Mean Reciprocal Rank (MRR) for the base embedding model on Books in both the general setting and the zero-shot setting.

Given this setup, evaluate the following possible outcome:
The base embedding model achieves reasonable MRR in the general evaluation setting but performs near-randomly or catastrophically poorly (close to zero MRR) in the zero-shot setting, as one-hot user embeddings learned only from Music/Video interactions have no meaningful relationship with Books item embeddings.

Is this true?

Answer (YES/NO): YES